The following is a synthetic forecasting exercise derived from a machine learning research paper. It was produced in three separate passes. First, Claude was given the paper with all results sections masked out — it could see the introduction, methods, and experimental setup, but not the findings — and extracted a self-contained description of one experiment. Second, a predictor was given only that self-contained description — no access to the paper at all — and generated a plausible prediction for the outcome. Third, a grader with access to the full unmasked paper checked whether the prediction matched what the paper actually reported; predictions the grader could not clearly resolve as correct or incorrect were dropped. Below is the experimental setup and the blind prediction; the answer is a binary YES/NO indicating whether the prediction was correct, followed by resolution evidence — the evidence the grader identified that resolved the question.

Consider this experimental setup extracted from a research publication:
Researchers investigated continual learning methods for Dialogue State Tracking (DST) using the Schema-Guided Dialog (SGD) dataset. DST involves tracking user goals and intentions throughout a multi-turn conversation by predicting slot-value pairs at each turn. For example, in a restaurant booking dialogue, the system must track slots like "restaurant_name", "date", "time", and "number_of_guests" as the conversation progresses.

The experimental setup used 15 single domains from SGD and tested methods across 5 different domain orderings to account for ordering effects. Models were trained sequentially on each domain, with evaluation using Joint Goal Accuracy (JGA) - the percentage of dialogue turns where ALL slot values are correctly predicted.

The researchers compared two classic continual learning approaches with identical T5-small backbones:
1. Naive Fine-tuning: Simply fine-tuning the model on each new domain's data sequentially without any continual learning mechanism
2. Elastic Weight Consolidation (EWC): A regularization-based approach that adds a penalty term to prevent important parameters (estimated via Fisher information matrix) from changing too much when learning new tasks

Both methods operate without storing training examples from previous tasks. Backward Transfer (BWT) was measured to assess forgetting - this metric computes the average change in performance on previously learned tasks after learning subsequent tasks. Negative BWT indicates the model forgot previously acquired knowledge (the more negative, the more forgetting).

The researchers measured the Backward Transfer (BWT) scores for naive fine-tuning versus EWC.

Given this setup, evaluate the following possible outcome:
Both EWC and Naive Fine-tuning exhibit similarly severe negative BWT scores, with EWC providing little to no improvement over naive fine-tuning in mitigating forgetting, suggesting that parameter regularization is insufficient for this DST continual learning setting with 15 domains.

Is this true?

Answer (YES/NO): YES